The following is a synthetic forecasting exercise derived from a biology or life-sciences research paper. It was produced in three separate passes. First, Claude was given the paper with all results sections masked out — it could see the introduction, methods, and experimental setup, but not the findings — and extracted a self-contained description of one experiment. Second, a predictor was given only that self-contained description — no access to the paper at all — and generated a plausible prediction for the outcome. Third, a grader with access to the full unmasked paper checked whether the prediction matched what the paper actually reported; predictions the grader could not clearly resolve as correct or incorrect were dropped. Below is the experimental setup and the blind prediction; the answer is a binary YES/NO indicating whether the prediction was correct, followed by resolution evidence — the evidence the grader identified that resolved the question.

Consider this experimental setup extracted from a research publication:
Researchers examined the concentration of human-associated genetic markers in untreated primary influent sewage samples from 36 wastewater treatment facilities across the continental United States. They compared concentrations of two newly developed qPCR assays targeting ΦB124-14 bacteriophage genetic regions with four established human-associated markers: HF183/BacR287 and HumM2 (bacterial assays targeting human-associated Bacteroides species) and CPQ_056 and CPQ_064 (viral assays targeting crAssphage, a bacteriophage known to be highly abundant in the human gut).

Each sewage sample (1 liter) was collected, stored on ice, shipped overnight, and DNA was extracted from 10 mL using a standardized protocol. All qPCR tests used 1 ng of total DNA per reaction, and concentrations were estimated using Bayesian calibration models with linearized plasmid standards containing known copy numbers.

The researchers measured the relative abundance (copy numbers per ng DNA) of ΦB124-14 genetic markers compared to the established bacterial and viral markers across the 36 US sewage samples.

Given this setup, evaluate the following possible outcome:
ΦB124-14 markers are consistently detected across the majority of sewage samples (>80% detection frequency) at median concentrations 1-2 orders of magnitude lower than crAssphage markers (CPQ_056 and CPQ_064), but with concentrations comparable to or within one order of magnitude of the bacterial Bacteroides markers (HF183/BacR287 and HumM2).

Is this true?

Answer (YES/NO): NO